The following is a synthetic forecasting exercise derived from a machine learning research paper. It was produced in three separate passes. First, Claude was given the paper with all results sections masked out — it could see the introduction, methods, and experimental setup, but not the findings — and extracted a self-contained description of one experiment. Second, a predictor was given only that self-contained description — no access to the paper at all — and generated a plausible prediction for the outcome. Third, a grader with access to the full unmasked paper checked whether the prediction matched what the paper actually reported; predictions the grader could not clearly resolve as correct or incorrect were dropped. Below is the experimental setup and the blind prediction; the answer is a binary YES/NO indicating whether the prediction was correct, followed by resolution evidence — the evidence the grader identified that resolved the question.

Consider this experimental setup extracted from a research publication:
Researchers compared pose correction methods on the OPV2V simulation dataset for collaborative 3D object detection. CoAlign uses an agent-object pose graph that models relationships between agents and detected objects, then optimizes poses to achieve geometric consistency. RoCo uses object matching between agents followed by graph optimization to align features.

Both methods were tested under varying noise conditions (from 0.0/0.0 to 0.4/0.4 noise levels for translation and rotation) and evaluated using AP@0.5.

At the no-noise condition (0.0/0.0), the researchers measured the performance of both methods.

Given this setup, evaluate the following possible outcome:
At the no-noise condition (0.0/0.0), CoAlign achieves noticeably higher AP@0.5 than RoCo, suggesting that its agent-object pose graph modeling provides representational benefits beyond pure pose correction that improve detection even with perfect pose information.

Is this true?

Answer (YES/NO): NO